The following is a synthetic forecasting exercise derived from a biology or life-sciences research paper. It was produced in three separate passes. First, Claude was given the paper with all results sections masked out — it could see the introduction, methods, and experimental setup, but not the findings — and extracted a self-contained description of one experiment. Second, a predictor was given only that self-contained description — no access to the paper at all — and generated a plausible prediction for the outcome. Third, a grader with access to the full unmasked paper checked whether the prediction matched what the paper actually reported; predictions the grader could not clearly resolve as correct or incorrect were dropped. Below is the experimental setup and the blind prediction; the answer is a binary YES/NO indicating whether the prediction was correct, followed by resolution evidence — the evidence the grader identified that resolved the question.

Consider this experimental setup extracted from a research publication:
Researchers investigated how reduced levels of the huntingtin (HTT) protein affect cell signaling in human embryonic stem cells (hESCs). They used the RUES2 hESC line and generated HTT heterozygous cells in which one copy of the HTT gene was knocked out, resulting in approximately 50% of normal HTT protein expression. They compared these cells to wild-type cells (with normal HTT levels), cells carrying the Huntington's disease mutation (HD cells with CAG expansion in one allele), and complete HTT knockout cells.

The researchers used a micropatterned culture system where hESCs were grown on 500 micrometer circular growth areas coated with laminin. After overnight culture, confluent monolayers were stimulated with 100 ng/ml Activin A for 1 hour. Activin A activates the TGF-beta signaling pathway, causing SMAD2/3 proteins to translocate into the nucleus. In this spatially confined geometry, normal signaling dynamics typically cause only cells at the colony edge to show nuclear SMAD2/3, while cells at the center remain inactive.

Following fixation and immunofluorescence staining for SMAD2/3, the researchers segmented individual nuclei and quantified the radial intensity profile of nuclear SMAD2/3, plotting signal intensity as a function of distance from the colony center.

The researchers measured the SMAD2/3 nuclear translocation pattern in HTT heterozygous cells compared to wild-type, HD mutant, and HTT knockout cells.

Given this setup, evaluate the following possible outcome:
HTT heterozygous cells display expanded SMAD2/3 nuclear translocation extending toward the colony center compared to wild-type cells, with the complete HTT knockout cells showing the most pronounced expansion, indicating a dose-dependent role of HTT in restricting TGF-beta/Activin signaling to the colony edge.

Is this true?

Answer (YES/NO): YES